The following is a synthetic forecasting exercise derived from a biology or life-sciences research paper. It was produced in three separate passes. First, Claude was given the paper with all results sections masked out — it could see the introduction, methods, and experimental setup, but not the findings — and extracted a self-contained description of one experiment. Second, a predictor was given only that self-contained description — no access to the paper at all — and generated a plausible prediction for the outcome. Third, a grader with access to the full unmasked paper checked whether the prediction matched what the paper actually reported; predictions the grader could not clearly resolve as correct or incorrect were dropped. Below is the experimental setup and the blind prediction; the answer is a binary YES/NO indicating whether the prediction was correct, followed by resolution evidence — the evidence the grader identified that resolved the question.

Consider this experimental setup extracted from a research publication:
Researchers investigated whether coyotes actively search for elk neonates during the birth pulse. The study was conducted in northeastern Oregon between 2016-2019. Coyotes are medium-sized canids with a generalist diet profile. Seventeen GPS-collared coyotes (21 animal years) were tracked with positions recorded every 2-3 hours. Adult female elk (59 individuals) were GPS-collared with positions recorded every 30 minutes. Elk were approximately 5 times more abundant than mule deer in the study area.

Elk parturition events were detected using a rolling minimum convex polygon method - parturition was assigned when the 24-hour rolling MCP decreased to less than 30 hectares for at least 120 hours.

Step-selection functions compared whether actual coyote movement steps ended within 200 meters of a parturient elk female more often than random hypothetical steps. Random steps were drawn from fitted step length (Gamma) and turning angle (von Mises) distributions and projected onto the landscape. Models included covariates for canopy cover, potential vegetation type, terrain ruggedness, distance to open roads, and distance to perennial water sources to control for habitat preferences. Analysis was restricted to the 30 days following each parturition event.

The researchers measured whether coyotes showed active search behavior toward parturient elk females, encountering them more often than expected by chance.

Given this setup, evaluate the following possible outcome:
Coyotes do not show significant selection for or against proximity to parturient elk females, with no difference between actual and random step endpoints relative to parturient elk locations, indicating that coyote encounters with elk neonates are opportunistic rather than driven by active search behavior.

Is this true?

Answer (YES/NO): YES